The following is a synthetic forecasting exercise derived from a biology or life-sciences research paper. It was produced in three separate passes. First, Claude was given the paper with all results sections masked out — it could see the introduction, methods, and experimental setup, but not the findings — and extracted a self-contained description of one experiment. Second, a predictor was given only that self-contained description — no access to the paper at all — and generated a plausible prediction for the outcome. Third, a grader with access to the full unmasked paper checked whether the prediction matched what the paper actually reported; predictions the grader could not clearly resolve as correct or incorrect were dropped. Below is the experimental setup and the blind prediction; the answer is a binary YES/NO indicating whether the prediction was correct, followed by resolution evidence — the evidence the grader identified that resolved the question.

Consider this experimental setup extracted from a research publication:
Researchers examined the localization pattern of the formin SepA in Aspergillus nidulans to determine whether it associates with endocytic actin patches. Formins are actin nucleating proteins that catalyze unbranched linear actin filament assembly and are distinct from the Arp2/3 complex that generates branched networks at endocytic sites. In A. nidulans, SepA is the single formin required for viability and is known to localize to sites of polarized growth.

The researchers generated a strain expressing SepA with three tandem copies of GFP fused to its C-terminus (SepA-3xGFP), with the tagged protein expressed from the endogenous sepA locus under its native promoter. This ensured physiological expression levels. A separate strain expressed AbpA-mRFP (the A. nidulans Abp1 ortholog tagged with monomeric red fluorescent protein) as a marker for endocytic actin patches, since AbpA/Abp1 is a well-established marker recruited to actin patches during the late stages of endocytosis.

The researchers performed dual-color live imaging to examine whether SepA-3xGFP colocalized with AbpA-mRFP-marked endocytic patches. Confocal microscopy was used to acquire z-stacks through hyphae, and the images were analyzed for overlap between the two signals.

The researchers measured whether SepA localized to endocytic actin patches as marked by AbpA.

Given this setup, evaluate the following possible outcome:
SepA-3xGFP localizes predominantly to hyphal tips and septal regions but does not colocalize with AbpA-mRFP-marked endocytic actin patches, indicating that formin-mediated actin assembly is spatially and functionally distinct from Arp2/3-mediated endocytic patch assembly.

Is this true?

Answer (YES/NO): YES